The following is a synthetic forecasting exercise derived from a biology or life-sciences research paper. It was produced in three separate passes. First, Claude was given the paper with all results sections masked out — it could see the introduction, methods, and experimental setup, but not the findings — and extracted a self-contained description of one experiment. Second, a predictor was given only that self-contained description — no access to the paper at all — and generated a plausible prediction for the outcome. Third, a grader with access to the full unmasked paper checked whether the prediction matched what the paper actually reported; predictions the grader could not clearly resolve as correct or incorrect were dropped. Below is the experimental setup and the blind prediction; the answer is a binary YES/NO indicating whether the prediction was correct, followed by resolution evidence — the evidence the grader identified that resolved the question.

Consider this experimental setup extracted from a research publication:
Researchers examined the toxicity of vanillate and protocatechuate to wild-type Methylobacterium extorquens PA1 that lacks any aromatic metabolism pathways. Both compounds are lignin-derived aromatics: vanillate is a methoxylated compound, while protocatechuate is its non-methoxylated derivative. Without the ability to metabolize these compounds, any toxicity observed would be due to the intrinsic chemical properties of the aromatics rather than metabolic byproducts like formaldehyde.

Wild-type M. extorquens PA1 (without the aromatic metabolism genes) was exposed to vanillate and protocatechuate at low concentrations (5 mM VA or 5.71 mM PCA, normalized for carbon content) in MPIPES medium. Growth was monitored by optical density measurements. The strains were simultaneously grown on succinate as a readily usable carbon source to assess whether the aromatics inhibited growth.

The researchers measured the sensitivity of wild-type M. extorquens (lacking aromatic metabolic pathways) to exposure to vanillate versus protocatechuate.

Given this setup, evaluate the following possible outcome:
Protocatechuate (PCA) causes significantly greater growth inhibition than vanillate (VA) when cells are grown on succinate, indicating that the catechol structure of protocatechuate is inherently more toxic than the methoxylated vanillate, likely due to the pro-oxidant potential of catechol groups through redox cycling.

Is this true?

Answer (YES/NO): NO